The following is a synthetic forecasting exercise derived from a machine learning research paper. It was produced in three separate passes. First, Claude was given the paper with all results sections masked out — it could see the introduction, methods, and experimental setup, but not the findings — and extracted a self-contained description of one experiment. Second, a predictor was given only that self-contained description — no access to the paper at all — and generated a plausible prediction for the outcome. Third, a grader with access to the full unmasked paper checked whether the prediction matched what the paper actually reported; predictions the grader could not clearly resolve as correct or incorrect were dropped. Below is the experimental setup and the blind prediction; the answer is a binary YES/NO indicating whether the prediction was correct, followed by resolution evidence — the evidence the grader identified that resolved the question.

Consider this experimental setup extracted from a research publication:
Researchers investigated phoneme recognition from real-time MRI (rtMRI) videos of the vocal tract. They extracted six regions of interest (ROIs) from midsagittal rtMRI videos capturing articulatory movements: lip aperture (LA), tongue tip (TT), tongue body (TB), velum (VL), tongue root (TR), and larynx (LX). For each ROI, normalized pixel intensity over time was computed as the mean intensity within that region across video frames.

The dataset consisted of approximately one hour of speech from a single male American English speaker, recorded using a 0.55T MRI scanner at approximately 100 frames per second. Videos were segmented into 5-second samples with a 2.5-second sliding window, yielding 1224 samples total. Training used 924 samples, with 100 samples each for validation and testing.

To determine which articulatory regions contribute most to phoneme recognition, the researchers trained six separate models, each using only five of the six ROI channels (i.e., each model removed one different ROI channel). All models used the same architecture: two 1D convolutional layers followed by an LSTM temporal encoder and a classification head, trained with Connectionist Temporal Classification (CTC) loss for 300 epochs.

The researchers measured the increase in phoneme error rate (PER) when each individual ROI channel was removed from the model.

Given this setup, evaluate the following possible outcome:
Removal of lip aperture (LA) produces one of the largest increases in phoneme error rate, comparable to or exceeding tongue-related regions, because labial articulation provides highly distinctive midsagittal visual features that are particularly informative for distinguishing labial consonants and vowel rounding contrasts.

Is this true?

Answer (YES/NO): YES